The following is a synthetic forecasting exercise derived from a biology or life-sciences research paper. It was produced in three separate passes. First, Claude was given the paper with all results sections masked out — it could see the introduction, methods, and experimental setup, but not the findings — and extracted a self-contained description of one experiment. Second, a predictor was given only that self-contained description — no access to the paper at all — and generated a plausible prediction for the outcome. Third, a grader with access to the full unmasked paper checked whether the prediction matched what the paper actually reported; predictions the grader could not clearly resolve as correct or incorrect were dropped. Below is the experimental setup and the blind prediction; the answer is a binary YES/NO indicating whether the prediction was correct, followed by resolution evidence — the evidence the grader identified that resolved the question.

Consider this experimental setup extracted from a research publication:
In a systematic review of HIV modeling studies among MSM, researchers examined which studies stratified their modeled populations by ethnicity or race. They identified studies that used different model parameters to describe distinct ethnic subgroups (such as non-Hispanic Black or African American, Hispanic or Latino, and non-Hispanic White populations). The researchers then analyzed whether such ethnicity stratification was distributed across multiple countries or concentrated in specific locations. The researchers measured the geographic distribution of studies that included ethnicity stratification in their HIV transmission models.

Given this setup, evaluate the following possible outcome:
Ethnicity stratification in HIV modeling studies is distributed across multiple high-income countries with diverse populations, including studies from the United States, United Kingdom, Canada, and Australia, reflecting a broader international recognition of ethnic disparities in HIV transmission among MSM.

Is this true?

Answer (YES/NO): NO